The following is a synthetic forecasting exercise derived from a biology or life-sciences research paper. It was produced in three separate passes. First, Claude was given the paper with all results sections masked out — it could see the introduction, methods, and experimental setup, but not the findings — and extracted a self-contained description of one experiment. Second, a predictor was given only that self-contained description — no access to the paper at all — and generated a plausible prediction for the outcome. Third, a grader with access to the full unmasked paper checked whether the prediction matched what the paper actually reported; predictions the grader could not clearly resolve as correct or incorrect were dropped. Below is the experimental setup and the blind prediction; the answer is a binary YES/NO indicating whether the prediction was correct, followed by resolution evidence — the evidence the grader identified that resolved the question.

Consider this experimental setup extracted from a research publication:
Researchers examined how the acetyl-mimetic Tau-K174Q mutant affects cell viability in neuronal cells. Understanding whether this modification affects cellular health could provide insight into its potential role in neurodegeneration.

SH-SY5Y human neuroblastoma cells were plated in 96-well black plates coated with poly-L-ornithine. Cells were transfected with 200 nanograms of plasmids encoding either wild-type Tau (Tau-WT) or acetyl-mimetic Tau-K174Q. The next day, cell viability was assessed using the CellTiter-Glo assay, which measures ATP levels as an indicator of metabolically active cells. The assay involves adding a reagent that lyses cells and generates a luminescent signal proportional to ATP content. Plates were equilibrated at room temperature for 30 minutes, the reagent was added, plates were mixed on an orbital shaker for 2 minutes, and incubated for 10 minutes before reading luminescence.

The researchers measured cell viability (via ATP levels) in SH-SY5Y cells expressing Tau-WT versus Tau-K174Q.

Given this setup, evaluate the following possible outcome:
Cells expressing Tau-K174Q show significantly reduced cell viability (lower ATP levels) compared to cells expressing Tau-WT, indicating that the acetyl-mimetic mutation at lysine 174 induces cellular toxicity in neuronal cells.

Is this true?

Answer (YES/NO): YES